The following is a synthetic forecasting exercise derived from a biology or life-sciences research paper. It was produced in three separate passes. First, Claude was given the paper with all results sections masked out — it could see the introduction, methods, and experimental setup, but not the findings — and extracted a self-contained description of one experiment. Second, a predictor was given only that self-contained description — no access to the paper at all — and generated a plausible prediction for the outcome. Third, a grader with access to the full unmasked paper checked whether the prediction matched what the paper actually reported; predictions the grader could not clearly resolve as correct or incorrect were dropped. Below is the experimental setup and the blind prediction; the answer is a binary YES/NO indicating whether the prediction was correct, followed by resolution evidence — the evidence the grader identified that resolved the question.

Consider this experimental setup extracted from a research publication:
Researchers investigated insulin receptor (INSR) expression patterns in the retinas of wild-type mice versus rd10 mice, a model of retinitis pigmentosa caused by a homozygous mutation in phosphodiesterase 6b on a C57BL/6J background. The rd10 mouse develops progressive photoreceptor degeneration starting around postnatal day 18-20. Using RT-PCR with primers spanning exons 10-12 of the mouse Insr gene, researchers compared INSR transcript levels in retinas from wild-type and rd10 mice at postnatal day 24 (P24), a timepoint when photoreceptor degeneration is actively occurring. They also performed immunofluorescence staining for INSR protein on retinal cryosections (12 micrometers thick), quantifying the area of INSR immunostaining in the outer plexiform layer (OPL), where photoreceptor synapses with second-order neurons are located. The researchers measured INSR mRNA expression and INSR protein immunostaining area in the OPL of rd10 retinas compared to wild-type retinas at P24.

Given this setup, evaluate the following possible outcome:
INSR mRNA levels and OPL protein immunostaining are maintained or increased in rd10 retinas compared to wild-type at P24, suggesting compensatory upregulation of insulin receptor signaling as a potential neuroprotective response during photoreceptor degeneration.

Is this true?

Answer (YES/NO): NO